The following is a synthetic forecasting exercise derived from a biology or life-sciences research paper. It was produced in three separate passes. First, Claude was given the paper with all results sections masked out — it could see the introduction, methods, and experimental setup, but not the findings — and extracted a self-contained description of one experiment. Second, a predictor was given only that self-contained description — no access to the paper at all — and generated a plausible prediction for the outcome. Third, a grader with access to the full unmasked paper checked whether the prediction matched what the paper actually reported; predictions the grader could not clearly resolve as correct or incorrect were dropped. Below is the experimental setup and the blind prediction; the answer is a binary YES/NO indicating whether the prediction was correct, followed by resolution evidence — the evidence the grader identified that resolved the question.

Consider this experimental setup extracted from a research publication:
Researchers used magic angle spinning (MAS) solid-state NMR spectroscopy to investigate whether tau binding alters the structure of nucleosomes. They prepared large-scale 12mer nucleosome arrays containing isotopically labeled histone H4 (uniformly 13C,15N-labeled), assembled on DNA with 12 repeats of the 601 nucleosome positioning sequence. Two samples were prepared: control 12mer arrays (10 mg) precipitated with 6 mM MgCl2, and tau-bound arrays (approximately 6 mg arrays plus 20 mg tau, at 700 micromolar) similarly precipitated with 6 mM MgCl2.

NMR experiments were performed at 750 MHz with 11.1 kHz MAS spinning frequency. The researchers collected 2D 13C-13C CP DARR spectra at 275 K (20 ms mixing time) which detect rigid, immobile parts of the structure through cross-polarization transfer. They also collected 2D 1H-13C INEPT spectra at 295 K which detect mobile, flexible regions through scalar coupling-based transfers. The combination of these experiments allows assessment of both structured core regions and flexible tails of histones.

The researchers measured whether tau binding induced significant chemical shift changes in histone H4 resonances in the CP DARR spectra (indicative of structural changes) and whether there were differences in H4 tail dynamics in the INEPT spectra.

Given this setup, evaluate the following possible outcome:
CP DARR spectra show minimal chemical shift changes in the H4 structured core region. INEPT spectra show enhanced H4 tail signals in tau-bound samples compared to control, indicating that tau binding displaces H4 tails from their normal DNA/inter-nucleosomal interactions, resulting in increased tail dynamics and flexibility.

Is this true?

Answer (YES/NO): NO